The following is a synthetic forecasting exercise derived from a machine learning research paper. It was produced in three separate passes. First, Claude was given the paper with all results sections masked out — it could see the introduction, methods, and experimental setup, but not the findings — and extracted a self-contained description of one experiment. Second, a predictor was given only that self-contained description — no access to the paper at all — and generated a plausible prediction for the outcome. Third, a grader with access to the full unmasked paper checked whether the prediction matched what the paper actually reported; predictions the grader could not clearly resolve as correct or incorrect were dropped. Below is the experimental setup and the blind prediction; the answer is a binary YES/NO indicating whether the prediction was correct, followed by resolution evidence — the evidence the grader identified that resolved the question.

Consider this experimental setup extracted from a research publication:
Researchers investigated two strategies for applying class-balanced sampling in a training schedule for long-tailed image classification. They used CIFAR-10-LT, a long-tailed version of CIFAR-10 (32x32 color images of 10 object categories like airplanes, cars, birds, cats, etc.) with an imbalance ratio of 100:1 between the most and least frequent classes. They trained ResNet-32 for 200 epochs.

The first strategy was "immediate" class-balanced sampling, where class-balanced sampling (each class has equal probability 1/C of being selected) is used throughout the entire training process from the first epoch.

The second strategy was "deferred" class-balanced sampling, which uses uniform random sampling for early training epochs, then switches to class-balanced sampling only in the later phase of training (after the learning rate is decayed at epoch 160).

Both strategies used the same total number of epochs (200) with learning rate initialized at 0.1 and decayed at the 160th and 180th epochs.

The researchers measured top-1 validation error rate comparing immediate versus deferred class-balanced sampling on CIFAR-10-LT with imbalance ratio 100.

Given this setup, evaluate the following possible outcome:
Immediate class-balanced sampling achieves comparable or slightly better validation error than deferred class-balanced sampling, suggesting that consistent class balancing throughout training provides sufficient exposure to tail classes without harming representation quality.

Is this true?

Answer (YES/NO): NO